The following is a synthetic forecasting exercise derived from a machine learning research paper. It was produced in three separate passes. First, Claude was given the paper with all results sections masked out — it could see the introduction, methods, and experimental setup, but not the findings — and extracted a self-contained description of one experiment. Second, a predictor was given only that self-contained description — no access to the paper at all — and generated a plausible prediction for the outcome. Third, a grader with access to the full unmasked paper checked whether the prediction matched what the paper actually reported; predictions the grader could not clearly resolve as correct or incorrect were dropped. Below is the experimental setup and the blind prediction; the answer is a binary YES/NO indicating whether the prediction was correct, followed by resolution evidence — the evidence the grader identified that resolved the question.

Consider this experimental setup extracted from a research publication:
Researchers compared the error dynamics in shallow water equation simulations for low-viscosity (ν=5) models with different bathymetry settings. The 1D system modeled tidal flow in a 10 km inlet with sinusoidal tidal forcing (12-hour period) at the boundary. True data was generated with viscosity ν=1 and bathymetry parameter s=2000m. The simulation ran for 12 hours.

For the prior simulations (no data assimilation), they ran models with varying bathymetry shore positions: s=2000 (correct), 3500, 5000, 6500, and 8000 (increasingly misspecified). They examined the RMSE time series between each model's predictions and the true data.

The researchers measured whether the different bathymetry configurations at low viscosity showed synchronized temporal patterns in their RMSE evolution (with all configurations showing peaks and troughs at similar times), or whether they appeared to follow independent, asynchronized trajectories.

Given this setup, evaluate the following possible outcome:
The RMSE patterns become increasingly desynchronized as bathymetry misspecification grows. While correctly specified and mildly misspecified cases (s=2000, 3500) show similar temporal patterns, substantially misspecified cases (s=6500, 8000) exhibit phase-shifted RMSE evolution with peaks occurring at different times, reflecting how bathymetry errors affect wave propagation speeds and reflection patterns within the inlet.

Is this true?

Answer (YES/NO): NO